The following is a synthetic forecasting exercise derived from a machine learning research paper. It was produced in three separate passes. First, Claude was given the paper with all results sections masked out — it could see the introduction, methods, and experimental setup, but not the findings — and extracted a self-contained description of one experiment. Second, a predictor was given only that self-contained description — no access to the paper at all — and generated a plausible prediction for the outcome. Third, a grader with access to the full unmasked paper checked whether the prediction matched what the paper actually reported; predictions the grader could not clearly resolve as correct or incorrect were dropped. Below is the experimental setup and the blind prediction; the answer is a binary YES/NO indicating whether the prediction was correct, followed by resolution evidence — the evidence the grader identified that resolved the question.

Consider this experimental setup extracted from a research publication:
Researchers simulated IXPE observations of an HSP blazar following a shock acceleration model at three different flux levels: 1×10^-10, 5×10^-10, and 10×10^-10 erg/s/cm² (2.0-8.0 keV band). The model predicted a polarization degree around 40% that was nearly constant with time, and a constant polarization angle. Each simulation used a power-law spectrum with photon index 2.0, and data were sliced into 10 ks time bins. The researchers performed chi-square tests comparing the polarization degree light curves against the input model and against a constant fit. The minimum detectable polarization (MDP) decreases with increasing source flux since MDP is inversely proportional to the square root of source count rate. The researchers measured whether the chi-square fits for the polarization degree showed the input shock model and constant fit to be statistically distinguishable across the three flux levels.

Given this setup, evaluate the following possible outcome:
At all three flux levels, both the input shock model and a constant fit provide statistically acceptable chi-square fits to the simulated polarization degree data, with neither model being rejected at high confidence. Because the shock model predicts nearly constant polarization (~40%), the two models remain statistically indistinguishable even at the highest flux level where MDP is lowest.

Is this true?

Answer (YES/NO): NO